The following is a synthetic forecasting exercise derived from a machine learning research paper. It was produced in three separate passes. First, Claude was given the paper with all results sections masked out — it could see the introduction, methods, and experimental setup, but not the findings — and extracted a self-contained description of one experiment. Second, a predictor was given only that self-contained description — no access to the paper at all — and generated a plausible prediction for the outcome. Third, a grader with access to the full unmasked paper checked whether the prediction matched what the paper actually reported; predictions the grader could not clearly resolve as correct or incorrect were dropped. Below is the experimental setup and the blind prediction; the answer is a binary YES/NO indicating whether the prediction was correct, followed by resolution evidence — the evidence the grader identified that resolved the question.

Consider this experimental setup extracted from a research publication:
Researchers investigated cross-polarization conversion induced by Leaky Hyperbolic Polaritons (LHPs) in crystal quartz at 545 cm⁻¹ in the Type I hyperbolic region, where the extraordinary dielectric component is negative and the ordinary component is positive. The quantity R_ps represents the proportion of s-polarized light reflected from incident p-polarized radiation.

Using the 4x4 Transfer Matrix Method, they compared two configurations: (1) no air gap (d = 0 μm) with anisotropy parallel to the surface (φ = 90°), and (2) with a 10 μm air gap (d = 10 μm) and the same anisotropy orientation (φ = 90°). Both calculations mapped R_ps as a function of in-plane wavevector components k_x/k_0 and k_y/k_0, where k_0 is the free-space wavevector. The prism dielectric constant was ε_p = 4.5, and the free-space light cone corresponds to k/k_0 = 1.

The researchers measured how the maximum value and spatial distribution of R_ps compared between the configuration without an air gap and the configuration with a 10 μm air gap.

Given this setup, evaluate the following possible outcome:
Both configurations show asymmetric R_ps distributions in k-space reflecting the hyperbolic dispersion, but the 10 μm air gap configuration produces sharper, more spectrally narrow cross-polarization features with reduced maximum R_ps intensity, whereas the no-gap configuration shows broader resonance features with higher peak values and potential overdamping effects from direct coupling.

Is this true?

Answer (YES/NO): NO